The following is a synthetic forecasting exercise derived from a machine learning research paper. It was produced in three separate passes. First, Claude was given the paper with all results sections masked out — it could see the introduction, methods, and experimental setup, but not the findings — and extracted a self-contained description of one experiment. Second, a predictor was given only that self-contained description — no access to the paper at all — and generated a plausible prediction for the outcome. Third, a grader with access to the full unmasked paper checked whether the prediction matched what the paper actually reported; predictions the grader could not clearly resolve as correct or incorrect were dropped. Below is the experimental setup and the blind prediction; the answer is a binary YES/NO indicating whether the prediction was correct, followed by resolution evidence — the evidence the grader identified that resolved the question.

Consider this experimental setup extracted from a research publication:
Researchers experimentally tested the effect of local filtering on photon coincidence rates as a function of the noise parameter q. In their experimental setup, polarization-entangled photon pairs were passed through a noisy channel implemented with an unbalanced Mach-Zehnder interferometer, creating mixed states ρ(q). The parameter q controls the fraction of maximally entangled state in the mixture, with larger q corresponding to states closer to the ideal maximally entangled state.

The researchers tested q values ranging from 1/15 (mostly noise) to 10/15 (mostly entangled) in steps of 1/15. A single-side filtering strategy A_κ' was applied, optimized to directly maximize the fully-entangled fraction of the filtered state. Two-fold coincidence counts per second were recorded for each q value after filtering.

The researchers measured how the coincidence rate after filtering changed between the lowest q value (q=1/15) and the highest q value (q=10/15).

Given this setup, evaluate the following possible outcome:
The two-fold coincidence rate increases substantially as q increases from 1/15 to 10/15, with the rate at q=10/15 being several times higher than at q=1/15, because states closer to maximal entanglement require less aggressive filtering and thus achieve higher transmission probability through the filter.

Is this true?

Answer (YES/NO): NO